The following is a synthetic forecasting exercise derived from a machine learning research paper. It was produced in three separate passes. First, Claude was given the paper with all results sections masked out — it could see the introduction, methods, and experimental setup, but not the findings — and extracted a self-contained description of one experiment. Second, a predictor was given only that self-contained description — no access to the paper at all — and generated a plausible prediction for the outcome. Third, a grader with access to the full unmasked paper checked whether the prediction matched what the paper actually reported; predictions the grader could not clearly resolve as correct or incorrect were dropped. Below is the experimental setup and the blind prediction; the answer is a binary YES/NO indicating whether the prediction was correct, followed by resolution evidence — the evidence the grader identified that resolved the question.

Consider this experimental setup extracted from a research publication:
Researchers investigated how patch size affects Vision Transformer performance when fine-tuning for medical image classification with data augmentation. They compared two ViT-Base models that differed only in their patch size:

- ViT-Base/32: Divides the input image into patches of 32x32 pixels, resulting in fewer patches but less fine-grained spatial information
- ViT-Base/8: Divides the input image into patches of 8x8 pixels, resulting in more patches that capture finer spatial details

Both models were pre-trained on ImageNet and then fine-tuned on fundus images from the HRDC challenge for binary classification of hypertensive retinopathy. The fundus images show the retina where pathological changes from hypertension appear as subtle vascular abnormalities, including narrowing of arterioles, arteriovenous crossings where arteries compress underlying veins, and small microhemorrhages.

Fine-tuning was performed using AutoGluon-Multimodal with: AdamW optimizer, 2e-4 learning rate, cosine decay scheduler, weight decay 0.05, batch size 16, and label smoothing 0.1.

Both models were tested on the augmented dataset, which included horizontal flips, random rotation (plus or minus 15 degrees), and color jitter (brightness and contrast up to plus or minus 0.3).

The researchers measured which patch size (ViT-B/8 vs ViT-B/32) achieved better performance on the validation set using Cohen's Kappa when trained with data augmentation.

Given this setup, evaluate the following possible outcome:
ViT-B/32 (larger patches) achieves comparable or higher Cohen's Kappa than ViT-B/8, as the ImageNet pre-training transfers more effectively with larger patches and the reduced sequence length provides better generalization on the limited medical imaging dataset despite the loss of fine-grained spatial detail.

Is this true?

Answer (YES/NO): YES